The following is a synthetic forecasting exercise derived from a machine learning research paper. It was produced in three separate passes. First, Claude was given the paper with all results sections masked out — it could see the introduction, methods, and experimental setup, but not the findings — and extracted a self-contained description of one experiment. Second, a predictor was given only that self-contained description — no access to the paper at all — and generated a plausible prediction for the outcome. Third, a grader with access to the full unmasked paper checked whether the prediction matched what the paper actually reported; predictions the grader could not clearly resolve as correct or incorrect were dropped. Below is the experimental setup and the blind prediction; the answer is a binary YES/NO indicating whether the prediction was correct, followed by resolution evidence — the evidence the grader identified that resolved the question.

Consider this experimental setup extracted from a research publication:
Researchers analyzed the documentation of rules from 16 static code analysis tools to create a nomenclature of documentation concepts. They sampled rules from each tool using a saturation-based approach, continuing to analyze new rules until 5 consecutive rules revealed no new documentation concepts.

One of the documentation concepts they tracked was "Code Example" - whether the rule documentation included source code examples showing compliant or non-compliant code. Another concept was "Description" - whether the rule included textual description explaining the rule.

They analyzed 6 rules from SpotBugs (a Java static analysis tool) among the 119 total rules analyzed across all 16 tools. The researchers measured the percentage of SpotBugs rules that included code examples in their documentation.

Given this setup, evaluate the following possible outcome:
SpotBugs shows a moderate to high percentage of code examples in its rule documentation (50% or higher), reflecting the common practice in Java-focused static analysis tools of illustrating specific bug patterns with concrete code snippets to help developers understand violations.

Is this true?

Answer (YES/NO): NO